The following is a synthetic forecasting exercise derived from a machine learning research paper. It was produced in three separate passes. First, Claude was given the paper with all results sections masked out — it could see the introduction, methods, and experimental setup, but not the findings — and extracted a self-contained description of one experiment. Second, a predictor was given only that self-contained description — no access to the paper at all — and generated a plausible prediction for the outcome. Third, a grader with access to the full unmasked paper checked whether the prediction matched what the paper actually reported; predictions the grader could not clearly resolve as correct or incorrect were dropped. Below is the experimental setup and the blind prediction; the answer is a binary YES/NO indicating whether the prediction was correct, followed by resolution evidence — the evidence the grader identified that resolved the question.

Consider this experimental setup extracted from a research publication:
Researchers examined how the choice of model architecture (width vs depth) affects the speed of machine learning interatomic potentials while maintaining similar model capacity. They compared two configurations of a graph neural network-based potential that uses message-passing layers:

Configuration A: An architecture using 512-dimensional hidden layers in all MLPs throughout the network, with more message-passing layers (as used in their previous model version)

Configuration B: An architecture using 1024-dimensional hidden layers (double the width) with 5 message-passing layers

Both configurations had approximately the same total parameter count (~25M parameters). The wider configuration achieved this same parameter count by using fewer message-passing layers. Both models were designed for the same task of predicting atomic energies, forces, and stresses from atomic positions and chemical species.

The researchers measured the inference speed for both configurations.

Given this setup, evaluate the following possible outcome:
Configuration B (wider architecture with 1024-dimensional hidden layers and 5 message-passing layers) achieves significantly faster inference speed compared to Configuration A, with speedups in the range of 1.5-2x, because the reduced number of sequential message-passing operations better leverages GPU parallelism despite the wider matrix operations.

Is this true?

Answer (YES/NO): NO